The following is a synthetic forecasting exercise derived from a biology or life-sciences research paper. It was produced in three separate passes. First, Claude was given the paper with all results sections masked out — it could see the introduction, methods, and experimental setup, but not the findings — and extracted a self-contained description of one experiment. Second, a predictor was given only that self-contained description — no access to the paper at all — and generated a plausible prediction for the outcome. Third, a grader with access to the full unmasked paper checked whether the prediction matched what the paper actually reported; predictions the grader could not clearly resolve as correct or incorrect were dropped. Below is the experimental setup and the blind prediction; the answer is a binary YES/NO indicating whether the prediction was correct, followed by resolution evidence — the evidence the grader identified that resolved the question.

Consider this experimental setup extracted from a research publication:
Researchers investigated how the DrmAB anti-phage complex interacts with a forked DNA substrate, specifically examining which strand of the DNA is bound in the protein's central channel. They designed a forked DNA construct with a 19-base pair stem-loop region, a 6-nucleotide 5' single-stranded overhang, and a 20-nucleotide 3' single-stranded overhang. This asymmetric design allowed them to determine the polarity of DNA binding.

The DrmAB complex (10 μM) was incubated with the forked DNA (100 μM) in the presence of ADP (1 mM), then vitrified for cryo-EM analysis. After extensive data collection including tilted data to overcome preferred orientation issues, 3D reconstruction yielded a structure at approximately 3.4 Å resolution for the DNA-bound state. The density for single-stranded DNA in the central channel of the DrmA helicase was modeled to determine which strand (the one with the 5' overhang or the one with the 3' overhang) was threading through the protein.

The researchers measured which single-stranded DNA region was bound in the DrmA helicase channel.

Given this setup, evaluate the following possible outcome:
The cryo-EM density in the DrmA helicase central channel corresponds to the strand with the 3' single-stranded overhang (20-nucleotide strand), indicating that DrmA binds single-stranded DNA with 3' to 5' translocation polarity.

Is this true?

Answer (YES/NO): NO